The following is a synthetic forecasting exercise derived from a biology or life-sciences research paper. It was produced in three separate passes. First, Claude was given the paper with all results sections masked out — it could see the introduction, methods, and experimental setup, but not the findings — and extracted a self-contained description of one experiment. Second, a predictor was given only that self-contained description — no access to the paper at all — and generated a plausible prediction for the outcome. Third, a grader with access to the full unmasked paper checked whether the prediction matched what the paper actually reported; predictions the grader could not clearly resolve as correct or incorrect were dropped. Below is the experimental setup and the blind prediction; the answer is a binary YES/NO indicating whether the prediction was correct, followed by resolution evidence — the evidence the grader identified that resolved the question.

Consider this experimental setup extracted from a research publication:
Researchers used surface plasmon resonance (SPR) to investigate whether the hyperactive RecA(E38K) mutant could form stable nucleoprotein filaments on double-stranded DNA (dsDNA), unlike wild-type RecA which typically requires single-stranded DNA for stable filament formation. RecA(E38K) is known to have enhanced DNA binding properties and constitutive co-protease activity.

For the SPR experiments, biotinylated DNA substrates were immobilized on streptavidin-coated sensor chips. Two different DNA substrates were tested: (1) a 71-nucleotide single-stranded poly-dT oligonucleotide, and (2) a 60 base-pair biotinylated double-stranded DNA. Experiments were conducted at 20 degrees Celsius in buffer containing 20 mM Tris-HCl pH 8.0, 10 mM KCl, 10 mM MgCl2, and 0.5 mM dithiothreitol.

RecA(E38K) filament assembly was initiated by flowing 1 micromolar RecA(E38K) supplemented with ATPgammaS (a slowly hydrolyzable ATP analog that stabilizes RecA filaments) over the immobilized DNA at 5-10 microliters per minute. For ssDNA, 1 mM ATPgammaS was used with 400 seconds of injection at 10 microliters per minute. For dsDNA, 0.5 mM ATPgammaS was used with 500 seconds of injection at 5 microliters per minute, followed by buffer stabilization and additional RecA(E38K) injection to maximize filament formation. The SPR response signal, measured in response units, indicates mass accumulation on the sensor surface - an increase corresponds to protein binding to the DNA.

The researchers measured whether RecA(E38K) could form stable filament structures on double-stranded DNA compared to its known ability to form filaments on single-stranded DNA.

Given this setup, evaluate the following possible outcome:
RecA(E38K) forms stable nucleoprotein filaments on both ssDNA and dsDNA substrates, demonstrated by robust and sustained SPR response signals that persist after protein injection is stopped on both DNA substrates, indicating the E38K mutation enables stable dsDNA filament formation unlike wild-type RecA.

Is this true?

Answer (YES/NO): YES